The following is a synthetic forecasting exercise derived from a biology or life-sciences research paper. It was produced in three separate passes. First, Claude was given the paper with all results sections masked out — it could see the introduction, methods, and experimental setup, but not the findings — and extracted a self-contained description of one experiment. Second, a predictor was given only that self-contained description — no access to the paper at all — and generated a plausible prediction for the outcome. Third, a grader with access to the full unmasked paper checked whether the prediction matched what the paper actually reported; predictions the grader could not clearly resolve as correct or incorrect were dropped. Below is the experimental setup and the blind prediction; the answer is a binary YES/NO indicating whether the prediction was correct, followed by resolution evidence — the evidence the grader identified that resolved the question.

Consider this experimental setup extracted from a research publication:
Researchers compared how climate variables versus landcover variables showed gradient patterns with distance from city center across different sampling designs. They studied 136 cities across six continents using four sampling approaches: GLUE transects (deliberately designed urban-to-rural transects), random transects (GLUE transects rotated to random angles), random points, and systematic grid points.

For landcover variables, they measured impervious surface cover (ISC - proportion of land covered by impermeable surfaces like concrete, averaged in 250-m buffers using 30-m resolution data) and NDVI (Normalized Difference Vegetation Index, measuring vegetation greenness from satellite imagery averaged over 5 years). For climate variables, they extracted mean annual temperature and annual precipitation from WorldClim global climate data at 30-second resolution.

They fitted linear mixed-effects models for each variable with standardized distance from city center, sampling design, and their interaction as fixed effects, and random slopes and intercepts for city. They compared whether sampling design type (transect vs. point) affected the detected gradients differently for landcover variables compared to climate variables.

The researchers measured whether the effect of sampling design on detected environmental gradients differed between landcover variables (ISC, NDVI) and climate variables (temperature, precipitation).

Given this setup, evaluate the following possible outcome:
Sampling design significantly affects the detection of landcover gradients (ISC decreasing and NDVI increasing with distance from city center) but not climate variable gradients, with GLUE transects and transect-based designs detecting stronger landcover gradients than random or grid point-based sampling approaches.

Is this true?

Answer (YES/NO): YES